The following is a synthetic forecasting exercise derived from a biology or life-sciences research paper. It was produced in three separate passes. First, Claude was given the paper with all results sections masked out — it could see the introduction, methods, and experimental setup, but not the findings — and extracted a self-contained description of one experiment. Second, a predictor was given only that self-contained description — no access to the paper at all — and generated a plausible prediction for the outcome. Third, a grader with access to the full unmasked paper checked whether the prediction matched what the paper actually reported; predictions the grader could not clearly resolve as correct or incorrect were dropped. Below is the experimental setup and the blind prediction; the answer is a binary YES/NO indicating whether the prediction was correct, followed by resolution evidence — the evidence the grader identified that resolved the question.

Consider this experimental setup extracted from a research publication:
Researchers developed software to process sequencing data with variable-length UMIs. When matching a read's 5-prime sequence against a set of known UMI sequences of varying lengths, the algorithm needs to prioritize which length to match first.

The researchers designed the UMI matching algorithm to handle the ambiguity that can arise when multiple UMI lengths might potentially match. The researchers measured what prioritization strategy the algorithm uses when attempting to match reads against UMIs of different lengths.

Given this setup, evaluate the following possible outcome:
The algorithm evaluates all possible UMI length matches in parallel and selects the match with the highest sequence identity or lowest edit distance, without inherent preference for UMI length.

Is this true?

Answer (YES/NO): NO